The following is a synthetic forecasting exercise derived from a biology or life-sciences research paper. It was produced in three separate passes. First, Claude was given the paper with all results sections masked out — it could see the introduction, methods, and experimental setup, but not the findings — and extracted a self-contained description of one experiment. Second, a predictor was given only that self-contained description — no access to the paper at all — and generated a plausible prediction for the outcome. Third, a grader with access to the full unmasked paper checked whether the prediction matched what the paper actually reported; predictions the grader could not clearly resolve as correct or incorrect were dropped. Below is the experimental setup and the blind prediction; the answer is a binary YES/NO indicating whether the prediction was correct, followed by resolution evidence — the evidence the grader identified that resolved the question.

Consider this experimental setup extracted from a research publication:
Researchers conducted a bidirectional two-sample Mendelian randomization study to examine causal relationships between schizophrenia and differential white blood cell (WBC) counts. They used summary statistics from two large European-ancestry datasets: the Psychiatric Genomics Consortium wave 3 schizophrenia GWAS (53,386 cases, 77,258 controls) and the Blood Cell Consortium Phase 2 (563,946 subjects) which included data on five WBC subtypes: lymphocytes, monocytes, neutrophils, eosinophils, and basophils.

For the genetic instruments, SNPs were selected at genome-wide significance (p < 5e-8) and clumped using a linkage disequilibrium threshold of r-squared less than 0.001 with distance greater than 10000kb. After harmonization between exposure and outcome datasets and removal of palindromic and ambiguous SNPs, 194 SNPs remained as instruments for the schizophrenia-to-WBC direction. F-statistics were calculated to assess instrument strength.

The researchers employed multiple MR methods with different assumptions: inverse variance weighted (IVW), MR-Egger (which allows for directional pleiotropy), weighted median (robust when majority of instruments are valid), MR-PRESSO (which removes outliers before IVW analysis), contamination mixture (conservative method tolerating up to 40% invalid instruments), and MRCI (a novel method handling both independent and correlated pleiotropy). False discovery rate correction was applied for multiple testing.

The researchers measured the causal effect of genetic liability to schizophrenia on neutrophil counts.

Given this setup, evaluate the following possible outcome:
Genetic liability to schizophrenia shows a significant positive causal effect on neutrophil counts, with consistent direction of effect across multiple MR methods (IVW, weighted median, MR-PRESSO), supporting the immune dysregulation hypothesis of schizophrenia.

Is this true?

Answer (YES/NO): NO